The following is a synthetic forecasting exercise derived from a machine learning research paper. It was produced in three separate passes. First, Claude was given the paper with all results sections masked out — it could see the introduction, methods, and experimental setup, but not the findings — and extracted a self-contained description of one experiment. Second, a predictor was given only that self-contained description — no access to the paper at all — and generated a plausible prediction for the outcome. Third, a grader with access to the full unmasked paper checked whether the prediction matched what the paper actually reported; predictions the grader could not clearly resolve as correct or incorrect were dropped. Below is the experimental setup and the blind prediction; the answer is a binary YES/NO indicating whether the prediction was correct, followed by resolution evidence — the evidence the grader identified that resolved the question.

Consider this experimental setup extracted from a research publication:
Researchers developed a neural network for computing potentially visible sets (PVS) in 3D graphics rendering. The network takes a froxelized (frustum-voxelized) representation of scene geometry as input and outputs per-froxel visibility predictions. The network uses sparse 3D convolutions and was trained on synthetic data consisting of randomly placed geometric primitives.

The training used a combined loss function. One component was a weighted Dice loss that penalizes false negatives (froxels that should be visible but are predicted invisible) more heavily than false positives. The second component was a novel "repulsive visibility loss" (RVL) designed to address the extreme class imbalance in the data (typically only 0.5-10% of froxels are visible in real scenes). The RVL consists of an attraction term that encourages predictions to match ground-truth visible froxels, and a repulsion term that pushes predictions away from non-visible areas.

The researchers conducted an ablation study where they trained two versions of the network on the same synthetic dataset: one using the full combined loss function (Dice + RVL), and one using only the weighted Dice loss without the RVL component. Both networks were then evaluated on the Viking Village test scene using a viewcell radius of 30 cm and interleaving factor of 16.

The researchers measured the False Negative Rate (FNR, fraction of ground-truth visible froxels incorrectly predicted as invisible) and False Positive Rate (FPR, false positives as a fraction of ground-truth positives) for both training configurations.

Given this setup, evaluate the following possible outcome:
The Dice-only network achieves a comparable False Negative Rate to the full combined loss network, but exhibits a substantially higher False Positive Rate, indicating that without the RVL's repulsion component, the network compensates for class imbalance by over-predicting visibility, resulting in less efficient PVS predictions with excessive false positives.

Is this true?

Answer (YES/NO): NO